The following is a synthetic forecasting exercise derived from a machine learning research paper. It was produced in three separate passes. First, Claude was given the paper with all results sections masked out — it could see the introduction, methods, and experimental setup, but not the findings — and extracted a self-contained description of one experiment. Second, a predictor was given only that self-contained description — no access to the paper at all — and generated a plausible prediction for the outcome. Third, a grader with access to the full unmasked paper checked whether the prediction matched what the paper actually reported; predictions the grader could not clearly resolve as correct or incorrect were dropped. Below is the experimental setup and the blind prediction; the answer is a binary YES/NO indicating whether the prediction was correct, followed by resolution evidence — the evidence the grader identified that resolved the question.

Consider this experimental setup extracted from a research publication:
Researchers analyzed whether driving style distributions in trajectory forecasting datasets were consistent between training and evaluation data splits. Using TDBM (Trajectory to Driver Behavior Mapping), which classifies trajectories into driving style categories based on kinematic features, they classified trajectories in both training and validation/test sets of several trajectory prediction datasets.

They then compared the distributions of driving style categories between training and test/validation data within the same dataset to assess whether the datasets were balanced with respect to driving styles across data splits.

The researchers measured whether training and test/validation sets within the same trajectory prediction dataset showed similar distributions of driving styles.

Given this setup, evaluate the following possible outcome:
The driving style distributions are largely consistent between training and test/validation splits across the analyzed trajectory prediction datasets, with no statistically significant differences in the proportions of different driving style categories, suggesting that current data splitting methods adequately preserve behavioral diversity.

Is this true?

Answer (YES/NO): NO